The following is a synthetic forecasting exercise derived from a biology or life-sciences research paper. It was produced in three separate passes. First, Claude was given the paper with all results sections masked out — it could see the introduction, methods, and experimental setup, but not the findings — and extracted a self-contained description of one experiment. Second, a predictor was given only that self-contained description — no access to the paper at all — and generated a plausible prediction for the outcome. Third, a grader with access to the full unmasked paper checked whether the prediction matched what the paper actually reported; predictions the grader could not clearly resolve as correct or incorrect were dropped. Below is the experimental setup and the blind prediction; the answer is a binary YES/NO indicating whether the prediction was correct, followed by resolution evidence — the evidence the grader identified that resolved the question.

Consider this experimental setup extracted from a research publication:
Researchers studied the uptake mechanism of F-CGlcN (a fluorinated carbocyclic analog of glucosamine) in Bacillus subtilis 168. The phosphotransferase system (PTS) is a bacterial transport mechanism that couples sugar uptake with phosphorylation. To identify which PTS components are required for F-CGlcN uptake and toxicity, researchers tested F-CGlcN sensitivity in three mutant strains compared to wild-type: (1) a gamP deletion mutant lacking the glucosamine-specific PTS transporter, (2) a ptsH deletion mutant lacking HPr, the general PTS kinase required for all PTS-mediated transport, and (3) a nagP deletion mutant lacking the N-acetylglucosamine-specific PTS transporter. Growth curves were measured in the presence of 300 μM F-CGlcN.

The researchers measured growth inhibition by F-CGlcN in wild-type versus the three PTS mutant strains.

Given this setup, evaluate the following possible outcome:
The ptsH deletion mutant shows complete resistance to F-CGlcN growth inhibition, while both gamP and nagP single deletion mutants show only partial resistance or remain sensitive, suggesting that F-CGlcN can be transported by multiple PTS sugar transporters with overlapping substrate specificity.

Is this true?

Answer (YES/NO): NO